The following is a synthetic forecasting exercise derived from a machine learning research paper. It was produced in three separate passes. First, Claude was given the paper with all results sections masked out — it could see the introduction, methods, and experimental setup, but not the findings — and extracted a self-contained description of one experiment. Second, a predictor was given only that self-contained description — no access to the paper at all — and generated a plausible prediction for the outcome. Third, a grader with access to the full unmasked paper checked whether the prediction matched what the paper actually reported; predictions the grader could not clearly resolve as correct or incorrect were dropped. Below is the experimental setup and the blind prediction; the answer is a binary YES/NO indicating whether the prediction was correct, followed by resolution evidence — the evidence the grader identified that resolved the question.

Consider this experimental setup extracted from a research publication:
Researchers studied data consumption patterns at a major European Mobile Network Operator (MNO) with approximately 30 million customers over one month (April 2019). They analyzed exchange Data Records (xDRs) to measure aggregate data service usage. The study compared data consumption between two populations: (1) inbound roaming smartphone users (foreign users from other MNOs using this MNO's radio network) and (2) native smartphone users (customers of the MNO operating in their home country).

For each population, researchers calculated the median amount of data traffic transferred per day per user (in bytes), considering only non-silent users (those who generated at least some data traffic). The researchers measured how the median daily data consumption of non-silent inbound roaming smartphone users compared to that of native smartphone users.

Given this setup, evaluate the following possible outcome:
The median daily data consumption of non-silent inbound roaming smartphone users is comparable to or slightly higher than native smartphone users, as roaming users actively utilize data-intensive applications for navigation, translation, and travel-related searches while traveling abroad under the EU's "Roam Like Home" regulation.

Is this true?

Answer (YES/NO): NO